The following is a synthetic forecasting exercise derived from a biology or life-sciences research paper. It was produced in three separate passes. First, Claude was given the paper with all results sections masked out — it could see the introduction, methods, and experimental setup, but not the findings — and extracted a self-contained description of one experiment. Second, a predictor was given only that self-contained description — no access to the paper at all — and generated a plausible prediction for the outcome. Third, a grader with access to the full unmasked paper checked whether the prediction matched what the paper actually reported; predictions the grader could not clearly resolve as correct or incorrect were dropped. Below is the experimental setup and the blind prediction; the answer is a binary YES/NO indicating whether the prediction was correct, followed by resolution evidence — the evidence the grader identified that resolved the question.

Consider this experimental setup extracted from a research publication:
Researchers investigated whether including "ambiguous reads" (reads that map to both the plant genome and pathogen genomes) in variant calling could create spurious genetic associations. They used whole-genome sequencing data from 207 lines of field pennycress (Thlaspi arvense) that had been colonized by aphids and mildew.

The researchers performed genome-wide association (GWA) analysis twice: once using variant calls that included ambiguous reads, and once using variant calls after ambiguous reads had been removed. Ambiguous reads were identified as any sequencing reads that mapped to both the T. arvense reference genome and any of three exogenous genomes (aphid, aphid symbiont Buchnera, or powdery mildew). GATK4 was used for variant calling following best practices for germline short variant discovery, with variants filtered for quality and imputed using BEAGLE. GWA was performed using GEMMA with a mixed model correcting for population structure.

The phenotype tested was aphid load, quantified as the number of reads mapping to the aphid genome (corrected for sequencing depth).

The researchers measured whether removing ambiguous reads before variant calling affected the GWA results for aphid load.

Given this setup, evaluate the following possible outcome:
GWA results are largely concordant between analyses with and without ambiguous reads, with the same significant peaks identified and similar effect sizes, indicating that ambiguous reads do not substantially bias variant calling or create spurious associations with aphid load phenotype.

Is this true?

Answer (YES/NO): NO